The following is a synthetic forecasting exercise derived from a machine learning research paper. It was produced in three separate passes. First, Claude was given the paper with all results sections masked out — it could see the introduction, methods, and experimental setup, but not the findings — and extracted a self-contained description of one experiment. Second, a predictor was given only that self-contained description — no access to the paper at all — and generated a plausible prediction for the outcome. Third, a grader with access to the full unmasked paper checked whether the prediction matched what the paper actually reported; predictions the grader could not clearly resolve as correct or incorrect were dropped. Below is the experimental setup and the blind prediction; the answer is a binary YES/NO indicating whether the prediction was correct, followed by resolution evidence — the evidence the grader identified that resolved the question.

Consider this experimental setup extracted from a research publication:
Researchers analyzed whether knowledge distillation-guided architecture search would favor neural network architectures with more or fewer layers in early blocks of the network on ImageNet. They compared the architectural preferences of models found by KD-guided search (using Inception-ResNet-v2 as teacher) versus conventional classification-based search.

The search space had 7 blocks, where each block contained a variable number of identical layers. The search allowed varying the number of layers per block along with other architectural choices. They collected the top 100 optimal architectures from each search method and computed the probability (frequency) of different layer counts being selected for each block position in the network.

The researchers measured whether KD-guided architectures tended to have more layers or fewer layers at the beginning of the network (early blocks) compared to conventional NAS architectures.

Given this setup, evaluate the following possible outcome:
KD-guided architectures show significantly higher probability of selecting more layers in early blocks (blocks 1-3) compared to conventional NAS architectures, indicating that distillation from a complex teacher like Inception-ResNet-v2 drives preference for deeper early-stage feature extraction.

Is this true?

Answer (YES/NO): NO